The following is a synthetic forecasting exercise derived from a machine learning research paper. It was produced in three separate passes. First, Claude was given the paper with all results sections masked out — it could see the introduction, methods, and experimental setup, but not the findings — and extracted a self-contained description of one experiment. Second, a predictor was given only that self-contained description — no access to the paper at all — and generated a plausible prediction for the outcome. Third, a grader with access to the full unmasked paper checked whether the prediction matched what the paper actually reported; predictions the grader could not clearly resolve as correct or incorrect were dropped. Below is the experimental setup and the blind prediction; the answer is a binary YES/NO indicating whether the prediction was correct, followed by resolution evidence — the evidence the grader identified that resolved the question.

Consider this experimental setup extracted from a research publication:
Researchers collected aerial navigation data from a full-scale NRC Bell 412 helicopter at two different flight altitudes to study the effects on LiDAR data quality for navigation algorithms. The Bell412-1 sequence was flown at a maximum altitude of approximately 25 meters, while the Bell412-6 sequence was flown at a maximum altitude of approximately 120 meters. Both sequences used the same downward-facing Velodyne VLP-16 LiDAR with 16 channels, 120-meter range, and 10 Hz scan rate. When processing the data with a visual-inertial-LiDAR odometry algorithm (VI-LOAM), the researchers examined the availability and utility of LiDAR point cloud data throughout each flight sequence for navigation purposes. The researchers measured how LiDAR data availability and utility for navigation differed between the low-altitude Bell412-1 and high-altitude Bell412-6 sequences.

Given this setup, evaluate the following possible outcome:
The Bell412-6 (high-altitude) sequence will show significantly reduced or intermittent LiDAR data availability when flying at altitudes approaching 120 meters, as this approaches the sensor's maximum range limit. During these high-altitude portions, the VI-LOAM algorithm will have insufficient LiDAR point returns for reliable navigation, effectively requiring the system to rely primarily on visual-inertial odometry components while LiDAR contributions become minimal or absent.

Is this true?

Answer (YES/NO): YES